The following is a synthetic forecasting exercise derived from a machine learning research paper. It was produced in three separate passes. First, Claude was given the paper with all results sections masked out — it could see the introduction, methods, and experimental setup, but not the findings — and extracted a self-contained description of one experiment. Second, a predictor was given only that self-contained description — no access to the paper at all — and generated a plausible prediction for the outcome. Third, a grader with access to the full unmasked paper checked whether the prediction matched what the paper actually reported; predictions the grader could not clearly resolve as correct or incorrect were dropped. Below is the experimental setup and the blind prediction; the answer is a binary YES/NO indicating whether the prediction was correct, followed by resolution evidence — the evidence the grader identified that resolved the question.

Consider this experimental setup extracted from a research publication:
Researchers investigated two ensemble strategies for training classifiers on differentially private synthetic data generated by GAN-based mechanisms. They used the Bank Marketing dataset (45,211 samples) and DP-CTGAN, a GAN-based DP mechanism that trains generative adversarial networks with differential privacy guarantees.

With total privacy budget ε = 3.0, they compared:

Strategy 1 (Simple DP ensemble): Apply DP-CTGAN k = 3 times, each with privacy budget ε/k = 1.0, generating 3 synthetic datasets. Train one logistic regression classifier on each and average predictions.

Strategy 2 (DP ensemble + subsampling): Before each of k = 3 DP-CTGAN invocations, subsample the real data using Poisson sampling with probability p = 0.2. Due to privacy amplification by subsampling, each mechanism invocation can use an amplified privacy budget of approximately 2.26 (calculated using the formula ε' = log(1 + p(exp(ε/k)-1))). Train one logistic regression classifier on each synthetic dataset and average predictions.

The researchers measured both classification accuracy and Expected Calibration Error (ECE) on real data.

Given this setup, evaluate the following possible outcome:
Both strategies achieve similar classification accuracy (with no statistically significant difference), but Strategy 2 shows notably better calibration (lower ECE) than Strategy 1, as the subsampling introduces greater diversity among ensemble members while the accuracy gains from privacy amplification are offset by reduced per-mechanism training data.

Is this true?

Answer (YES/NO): NO